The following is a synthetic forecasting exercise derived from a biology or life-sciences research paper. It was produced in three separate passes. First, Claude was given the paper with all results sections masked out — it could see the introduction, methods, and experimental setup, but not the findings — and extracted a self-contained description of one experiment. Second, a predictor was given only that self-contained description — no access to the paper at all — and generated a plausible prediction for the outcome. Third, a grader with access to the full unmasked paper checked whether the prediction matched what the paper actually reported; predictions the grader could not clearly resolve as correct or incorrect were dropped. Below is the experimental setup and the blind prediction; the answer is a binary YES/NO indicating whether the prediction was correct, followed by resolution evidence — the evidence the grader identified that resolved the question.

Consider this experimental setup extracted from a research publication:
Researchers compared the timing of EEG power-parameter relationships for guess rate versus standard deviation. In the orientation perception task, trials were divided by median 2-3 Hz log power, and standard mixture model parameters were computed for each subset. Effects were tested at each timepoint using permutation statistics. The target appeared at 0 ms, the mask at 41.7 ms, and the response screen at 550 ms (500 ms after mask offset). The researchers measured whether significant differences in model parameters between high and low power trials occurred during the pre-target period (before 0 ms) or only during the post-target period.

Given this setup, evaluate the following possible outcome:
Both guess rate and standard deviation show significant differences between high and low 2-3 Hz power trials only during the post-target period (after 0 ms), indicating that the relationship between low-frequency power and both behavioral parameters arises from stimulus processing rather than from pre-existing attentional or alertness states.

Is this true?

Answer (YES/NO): YES